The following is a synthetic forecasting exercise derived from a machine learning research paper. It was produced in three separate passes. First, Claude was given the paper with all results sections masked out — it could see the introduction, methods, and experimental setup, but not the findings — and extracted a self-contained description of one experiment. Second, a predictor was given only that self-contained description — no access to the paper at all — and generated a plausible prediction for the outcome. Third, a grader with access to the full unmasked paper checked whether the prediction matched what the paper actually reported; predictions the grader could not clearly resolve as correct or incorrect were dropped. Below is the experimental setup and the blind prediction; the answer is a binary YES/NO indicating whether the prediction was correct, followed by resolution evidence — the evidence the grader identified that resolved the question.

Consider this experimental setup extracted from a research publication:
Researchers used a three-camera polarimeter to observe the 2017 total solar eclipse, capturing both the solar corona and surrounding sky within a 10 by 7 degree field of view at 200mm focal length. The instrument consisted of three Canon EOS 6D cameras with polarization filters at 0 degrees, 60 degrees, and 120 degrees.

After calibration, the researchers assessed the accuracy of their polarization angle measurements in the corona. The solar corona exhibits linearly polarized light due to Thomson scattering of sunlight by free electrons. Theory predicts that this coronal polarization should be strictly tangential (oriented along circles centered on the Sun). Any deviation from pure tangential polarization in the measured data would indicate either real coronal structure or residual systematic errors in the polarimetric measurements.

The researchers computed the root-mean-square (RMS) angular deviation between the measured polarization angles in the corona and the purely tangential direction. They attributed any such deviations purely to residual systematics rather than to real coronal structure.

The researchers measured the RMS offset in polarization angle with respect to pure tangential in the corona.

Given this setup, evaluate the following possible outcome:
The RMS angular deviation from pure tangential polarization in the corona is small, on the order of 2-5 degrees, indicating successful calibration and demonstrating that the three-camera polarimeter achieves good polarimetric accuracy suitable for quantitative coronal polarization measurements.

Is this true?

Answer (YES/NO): YES